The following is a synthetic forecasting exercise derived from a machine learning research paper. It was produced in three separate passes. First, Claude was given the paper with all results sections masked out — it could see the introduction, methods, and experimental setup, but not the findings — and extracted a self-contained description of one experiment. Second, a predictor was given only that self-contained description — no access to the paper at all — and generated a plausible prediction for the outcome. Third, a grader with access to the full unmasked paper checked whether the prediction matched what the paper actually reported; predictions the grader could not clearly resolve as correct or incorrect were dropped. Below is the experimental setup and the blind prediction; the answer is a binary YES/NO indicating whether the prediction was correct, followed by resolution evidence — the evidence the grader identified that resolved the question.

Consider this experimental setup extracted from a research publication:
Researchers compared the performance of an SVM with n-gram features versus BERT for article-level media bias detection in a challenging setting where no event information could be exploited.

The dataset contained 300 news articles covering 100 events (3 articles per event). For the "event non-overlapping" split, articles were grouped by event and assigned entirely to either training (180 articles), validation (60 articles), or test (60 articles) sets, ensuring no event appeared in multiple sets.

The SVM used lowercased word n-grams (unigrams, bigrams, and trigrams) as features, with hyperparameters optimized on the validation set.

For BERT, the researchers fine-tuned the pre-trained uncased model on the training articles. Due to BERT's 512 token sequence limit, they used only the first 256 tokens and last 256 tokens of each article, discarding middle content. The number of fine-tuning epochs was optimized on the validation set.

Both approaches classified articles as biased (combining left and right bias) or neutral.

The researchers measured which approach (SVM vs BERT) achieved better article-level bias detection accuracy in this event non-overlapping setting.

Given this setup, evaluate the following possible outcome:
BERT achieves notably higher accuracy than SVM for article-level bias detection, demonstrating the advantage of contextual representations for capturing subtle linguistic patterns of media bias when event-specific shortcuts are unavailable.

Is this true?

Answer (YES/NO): NO